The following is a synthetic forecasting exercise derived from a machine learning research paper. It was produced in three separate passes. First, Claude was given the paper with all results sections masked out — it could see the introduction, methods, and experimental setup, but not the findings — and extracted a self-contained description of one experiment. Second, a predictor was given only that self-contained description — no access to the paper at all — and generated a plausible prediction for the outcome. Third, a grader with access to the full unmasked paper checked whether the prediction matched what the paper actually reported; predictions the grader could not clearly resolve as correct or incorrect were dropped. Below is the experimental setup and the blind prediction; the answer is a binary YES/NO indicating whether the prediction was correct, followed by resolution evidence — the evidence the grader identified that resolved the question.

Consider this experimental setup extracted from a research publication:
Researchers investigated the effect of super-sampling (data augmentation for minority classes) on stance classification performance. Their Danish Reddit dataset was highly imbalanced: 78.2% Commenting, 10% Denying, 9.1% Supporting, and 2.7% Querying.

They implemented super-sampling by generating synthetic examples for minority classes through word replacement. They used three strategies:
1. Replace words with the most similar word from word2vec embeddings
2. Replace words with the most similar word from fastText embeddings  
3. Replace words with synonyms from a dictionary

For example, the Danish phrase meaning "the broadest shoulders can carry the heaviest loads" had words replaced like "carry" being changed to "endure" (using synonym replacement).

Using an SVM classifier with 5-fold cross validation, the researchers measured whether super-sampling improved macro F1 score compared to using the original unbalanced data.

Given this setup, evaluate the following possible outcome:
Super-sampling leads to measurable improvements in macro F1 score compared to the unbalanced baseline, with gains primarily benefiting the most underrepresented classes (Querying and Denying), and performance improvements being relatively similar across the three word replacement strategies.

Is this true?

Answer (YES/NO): NO